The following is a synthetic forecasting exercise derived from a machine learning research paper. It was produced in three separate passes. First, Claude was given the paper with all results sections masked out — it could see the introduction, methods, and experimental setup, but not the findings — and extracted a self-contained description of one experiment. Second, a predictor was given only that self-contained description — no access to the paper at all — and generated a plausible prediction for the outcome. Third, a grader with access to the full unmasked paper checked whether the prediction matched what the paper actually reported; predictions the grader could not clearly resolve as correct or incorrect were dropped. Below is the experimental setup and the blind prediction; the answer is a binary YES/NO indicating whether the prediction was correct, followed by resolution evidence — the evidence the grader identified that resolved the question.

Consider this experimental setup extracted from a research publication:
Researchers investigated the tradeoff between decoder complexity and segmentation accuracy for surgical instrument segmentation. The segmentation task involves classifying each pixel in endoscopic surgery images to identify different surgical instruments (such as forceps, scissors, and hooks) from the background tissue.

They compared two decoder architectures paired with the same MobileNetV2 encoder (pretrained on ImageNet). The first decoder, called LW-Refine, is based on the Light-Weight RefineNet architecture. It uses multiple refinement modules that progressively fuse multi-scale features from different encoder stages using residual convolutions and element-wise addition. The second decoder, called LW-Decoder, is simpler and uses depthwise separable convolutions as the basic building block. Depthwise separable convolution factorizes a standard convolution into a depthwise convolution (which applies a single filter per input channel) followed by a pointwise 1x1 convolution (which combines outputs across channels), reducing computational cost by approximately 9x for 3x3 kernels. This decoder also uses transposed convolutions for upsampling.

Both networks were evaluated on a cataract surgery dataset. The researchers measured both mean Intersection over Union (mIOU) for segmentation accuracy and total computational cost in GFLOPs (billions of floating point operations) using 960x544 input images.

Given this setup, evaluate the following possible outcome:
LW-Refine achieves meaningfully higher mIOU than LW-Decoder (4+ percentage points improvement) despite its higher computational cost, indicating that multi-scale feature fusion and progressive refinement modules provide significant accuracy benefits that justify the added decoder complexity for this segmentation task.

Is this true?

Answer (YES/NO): NO